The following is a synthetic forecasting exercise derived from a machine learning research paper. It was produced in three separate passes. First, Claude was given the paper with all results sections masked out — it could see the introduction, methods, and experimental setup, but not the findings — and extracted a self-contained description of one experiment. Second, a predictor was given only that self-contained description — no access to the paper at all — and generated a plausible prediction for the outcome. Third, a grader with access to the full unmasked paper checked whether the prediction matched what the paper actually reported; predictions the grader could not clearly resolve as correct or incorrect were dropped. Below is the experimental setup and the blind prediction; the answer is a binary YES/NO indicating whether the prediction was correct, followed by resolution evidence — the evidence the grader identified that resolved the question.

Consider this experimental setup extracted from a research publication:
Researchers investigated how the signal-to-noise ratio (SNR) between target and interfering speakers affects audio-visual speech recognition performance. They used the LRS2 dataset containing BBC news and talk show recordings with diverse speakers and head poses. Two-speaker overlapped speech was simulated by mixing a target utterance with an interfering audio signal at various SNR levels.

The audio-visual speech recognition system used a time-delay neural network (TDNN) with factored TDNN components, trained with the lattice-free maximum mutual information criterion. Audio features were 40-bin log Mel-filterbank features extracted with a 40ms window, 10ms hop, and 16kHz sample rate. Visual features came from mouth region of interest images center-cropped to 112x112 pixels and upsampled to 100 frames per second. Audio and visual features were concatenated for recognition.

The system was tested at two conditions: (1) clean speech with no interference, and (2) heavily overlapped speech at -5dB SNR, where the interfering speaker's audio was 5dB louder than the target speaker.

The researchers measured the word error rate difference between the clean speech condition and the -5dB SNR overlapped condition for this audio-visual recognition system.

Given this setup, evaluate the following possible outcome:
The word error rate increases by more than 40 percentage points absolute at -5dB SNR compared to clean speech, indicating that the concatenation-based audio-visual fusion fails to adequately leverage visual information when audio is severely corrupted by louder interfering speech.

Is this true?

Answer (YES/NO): YES